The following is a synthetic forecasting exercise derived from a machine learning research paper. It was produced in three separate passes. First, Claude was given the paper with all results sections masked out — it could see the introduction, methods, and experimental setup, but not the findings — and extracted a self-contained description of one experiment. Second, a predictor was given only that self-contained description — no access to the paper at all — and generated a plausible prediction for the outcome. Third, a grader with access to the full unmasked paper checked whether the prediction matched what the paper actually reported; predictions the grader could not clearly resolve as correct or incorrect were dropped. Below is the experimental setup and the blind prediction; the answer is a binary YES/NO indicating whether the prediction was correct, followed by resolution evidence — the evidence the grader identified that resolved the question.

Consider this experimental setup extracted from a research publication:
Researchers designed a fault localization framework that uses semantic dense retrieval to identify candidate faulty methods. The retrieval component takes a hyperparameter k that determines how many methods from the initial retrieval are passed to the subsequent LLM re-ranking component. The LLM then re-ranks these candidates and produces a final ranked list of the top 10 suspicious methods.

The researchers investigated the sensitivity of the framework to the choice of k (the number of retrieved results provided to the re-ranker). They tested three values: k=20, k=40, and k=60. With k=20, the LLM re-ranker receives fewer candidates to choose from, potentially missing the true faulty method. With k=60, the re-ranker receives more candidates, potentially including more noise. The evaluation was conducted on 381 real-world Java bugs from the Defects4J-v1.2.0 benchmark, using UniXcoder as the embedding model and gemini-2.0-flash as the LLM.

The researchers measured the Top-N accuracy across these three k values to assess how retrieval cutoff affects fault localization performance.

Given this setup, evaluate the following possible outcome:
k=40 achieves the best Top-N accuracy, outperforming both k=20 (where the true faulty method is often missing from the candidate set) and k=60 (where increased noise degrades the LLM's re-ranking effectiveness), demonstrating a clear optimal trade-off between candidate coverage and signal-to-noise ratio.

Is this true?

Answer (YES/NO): NO